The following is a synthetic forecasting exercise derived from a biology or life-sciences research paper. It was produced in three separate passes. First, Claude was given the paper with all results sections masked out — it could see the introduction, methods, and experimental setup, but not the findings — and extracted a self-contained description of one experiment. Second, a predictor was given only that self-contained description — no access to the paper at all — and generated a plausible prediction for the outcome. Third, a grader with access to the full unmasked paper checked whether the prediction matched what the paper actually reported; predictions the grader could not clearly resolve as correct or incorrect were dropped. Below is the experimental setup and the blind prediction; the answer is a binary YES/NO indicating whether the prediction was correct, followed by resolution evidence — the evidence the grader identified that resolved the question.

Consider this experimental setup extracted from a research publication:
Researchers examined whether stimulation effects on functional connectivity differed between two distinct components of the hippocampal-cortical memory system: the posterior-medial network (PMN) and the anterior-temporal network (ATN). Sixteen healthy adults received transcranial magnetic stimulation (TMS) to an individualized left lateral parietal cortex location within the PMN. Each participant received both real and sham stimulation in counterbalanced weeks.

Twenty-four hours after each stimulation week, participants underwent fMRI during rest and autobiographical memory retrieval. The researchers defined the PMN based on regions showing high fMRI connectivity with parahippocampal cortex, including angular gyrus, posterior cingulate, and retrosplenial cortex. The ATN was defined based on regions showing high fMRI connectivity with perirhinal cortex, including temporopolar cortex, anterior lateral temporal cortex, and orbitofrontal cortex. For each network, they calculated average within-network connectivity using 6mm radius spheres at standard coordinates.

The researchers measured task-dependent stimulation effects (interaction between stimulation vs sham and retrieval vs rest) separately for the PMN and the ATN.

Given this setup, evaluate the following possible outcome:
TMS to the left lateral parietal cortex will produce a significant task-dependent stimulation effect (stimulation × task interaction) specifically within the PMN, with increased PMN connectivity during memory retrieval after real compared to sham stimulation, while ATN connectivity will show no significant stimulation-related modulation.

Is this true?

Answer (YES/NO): YES